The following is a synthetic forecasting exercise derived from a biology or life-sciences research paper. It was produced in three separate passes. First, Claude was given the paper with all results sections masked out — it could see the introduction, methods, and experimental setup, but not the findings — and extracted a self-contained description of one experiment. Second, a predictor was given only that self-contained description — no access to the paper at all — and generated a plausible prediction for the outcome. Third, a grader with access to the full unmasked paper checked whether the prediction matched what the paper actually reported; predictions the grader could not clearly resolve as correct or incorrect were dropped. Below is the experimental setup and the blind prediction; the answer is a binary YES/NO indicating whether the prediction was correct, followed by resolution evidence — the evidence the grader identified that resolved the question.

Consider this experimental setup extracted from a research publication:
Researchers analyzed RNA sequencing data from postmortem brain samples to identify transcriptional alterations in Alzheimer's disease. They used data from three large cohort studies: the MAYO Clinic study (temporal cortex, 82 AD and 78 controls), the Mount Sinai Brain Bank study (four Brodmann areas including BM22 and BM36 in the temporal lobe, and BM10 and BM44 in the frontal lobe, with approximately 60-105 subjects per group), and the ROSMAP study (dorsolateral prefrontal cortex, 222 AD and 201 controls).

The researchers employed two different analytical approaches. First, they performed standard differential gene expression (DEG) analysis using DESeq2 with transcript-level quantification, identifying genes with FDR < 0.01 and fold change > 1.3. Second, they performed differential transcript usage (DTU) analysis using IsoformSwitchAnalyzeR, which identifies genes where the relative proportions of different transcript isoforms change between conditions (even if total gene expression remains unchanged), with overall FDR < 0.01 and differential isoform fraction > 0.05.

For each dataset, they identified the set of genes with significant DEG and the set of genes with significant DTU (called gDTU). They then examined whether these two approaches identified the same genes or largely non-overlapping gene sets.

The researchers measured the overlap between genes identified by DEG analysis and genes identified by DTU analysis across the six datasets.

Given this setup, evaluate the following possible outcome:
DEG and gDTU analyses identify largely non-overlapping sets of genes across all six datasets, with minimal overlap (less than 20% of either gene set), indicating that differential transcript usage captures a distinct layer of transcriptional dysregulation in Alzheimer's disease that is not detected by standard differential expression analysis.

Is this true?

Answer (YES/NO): YES